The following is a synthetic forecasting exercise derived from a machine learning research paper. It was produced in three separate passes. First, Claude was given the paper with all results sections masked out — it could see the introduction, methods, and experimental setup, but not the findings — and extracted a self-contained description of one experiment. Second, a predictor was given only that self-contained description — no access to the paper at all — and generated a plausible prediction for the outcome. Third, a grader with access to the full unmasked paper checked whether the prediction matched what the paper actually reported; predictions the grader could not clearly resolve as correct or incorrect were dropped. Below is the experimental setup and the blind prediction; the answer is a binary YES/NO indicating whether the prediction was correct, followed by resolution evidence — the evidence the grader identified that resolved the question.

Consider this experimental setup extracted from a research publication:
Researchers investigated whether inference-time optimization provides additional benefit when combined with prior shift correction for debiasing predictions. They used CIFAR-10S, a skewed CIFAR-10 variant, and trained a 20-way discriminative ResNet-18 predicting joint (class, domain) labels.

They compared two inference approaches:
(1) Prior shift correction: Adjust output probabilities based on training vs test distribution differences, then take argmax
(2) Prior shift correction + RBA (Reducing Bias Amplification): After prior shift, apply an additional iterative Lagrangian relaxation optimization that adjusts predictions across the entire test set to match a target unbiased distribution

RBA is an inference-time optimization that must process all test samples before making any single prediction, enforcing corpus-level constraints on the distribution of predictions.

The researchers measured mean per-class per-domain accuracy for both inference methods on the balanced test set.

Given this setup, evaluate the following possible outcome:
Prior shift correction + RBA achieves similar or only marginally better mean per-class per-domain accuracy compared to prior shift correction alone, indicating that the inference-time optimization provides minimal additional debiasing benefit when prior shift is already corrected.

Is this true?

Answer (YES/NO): YES